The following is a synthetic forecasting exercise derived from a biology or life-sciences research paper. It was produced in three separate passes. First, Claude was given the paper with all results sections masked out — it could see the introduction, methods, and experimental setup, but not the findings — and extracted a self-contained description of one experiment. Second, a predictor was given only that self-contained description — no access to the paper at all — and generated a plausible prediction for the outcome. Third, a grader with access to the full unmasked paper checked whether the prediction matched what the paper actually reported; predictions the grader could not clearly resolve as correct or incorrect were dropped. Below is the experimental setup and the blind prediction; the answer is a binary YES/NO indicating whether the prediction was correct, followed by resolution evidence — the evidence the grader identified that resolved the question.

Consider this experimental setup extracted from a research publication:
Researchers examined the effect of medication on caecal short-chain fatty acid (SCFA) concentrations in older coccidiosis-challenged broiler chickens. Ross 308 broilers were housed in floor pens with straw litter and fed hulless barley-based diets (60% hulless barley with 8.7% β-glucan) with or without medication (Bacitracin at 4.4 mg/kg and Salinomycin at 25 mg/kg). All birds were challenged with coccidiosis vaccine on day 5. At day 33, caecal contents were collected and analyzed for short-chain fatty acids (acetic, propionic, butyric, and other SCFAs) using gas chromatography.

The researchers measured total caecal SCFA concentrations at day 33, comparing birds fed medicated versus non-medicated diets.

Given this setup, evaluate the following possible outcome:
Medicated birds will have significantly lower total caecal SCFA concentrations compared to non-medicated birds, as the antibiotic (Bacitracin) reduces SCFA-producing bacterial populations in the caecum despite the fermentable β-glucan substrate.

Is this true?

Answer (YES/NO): YES